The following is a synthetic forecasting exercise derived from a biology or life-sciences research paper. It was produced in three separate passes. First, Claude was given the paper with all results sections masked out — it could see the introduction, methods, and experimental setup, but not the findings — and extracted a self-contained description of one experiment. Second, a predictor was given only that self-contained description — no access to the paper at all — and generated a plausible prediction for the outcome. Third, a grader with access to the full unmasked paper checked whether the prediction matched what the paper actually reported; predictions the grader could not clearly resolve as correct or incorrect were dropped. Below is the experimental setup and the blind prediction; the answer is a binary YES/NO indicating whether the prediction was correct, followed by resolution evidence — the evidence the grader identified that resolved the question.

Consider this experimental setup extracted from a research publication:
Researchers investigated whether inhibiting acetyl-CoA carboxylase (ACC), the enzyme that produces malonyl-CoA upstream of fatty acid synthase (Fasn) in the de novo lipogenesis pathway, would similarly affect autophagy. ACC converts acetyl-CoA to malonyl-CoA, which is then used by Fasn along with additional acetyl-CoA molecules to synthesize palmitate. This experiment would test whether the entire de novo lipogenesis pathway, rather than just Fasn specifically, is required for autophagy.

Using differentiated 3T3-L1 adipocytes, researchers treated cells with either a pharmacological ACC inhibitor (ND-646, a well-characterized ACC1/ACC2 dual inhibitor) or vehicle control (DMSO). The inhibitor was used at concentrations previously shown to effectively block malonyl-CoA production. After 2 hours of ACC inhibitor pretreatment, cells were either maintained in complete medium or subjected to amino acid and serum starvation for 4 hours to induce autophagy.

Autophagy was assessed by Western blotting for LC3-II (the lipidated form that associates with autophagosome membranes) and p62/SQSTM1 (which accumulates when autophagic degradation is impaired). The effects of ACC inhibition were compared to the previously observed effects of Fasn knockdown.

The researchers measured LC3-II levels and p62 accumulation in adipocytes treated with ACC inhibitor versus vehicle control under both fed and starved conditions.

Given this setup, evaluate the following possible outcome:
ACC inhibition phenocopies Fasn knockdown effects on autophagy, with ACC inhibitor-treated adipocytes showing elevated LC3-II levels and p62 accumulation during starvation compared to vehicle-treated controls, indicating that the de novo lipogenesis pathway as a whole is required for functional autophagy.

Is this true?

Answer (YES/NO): YES